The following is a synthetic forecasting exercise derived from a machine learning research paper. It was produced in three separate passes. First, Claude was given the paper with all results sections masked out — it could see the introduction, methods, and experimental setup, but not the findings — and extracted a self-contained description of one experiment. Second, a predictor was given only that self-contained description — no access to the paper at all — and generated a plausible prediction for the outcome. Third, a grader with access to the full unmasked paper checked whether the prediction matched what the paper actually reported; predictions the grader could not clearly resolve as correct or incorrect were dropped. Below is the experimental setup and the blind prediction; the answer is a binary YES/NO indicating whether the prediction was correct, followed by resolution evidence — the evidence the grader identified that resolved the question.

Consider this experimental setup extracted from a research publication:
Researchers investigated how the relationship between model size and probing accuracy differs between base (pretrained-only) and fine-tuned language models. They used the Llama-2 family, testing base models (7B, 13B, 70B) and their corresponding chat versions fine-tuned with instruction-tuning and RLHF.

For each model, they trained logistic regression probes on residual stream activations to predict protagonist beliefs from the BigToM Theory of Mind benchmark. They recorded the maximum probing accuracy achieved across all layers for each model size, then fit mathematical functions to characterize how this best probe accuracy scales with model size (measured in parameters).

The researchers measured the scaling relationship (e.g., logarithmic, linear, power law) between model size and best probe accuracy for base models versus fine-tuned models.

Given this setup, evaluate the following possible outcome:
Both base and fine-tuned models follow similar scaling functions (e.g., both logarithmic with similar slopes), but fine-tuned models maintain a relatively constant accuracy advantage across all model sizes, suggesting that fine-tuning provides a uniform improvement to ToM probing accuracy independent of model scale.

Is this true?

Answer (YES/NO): NO